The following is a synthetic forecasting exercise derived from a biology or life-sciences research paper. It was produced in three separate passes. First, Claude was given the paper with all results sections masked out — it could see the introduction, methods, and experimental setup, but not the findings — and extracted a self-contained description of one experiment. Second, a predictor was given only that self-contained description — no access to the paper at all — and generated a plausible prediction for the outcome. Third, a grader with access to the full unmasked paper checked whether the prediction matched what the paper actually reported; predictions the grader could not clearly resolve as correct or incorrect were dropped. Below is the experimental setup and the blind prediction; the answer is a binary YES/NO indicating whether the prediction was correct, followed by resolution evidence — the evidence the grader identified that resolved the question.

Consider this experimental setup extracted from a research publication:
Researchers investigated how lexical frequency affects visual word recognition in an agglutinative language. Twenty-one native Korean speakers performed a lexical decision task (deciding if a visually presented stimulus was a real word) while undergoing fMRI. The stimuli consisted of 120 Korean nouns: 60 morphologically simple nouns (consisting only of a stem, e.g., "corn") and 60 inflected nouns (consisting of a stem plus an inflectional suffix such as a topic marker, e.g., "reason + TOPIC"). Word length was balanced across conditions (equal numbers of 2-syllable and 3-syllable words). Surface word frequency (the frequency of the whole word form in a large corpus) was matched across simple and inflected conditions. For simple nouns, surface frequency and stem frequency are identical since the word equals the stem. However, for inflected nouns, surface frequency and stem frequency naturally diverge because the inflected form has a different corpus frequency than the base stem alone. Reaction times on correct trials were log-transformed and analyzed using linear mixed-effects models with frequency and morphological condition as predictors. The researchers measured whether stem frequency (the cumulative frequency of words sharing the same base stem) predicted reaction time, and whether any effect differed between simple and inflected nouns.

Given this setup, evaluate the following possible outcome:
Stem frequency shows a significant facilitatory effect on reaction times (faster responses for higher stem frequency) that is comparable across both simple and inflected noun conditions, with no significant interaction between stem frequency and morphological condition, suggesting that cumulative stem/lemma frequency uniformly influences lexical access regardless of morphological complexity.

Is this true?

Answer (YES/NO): YES